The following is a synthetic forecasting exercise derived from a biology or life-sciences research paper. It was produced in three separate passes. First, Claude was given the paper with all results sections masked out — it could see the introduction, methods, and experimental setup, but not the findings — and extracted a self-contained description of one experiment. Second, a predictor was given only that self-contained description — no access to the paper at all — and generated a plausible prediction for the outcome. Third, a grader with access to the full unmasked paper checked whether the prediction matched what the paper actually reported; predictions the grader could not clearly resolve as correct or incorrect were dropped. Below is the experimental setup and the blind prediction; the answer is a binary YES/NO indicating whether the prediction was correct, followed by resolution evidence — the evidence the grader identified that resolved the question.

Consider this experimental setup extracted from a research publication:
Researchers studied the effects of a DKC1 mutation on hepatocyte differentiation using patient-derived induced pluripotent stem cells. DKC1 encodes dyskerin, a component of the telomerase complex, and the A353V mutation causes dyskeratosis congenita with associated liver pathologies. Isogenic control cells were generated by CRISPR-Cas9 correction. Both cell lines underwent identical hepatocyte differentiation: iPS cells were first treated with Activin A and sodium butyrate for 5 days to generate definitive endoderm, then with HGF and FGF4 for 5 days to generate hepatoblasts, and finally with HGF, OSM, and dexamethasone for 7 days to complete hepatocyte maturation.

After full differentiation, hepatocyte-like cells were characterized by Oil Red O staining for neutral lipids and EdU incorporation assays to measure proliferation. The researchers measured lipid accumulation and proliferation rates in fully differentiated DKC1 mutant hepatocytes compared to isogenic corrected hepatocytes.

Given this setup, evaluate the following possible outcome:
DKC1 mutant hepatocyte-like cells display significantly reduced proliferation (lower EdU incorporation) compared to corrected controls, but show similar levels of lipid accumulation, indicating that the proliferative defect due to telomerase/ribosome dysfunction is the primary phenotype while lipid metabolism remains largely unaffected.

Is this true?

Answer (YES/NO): NO